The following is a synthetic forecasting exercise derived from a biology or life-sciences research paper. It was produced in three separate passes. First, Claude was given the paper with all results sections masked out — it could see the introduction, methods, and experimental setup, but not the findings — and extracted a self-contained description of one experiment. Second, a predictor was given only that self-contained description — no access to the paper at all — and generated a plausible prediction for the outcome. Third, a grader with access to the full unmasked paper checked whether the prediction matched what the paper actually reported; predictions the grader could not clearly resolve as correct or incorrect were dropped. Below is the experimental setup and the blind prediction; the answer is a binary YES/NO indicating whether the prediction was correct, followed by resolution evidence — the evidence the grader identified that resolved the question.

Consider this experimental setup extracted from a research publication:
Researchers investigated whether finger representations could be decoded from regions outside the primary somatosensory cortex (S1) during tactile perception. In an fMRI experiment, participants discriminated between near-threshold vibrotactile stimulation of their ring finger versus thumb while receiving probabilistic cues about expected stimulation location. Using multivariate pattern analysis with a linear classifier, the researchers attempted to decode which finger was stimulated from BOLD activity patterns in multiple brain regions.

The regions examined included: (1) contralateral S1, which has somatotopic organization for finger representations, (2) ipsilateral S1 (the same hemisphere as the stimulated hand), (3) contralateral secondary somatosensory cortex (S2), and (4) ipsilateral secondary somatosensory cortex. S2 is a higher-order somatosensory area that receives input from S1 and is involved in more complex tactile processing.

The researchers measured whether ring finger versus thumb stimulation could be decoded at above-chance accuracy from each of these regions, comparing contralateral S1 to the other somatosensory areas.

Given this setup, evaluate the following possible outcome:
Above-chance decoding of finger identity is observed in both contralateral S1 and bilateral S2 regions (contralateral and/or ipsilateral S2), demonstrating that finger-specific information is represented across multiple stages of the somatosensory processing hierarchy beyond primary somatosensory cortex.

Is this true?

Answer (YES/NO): NO